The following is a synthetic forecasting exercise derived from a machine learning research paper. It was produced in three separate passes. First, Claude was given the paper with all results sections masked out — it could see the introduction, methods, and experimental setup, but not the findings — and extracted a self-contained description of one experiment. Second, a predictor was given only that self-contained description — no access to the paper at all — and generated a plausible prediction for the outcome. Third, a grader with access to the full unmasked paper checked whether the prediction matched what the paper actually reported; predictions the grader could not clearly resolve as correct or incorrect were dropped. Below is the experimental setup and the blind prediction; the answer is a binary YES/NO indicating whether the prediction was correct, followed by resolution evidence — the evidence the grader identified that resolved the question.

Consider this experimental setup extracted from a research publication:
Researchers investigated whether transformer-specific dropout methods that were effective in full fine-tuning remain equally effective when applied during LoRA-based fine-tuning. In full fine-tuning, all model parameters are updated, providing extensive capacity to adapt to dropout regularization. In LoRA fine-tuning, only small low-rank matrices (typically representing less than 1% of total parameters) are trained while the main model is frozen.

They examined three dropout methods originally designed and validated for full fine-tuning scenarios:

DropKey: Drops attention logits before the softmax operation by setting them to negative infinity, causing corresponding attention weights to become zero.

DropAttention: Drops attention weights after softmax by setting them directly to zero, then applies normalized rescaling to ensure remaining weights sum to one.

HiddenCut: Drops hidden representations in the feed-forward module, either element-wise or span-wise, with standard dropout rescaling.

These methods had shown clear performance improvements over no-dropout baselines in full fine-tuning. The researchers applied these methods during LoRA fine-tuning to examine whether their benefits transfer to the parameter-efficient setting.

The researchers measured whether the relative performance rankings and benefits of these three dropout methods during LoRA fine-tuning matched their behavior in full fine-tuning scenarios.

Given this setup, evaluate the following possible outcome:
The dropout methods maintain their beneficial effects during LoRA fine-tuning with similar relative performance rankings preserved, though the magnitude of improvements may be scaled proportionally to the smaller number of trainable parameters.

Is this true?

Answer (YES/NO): NO